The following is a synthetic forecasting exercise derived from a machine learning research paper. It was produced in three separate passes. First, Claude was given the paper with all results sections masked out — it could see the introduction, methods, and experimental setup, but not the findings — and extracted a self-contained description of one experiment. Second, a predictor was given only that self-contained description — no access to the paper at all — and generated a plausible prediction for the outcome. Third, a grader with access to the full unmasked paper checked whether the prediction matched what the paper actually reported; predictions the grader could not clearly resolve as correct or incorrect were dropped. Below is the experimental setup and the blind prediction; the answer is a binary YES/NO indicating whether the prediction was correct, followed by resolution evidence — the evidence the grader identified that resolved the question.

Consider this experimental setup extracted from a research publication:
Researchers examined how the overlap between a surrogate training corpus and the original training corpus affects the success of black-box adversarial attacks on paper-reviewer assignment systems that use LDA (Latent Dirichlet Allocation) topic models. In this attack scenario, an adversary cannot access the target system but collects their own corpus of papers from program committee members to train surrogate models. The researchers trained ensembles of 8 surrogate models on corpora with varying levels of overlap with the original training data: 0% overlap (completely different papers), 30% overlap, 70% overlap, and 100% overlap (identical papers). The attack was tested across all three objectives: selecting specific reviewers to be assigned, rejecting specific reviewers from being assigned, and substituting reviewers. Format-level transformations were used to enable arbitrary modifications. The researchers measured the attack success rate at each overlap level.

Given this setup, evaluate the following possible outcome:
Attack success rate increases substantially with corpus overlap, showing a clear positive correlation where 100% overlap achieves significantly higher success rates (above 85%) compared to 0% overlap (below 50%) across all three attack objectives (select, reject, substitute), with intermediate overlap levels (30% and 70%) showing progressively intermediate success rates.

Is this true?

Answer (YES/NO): NO